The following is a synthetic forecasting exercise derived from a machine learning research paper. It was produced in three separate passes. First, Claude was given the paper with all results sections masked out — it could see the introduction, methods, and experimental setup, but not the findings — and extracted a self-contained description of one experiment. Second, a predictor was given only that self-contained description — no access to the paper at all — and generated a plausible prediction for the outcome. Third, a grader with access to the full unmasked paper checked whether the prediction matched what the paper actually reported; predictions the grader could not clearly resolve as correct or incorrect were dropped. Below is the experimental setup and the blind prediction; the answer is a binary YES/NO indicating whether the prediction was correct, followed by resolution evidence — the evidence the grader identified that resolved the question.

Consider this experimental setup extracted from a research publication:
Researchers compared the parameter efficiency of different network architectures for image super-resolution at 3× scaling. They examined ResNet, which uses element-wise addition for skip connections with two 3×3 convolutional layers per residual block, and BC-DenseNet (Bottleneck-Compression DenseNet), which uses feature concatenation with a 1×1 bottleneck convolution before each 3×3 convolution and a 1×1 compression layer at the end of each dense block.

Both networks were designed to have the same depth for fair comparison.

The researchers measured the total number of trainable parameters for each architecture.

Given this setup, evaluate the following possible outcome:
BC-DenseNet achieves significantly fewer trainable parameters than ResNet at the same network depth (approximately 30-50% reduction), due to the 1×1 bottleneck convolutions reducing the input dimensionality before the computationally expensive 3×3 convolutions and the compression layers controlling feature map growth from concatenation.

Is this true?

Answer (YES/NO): NO